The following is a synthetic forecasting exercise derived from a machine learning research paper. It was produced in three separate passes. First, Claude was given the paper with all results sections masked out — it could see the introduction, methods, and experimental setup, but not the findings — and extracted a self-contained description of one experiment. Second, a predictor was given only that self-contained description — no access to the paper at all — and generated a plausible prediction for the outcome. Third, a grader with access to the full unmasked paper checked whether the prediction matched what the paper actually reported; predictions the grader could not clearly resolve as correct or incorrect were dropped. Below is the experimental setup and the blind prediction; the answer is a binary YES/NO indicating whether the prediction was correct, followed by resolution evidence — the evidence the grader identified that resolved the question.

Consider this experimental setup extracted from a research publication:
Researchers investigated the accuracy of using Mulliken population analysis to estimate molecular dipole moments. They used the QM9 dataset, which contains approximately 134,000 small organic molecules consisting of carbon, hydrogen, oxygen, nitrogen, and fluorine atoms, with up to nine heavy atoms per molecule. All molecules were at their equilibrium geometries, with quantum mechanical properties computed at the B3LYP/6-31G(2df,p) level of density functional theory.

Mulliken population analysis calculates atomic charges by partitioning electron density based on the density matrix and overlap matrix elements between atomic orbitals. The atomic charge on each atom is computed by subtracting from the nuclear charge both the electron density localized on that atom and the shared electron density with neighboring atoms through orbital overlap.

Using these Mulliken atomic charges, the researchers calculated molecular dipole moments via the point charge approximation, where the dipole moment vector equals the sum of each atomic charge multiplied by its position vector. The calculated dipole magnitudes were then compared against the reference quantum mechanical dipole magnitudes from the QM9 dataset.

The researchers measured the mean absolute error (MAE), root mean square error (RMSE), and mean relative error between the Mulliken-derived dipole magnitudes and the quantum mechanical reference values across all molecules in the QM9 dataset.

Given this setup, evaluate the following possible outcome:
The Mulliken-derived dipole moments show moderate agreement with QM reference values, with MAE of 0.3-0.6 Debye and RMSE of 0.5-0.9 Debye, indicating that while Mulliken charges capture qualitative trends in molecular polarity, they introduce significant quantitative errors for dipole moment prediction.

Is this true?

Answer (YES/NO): NO